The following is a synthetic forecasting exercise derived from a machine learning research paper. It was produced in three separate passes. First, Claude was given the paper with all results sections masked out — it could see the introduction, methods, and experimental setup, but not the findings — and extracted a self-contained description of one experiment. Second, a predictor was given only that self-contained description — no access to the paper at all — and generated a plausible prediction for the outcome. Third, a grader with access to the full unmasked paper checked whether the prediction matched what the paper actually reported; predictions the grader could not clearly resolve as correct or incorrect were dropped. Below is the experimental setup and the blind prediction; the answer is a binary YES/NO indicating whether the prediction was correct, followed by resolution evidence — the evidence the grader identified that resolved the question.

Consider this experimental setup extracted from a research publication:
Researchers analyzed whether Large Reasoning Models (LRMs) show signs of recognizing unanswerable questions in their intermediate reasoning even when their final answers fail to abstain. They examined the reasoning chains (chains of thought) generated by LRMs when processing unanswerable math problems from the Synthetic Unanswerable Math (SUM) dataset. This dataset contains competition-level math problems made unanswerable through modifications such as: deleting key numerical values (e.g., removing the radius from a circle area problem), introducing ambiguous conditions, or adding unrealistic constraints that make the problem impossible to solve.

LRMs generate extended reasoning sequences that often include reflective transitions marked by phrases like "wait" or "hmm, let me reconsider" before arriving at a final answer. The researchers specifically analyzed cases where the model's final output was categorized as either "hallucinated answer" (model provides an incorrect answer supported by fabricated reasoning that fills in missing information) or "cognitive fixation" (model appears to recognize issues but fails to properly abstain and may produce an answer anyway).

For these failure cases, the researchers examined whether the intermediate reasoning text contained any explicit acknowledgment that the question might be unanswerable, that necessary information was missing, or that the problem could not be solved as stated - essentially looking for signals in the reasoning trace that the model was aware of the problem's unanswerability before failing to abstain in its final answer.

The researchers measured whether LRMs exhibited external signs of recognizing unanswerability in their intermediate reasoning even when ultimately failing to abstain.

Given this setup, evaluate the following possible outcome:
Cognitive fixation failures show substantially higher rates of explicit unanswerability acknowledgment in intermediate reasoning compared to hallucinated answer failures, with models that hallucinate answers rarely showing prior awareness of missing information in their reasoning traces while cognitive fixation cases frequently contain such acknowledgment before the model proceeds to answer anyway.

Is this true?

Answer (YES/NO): NO